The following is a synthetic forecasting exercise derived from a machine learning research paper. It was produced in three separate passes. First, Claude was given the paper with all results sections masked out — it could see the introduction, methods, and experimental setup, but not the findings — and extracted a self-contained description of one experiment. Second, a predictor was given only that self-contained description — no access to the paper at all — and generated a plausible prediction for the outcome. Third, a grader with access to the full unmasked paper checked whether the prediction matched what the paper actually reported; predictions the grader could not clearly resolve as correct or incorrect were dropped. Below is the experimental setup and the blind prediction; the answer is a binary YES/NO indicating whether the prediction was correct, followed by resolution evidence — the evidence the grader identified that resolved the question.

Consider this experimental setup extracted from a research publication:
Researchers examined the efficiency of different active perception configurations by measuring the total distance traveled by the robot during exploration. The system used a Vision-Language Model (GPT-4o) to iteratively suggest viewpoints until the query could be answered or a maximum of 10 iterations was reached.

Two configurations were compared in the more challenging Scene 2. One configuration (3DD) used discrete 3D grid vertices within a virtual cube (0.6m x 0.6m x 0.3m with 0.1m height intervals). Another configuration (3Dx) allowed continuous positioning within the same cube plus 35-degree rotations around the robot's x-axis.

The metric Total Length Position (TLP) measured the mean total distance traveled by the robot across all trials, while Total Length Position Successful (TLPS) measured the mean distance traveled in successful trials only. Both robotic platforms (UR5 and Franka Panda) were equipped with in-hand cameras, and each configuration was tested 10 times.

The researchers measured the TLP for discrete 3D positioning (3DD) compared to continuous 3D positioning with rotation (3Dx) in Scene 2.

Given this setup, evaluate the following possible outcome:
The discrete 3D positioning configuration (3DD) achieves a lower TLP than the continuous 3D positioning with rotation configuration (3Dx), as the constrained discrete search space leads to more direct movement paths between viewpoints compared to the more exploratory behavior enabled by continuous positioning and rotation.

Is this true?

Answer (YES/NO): NO